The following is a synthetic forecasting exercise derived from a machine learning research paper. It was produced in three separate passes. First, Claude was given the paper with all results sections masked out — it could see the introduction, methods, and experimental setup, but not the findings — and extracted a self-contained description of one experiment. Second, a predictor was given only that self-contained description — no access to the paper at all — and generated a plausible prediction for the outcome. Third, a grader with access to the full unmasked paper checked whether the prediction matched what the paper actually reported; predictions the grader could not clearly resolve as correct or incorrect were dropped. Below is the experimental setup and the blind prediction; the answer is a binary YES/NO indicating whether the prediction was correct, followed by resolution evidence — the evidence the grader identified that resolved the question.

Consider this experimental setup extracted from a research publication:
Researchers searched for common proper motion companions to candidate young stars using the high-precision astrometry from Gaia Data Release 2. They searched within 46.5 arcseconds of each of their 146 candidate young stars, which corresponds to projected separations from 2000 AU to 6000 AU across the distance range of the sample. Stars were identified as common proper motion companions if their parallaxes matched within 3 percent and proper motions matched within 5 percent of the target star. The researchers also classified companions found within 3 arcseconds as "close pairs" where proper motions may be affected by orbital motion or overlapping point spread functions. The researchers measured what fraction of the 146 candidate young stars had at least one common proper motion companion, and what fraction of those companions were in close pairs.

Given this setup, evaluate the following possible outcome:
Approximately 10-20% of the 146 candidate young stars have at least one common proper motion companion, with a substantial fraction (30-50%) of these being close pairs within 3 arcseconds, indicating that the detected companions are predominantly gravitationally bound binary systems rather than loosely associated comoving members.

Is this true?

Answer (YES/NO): NO